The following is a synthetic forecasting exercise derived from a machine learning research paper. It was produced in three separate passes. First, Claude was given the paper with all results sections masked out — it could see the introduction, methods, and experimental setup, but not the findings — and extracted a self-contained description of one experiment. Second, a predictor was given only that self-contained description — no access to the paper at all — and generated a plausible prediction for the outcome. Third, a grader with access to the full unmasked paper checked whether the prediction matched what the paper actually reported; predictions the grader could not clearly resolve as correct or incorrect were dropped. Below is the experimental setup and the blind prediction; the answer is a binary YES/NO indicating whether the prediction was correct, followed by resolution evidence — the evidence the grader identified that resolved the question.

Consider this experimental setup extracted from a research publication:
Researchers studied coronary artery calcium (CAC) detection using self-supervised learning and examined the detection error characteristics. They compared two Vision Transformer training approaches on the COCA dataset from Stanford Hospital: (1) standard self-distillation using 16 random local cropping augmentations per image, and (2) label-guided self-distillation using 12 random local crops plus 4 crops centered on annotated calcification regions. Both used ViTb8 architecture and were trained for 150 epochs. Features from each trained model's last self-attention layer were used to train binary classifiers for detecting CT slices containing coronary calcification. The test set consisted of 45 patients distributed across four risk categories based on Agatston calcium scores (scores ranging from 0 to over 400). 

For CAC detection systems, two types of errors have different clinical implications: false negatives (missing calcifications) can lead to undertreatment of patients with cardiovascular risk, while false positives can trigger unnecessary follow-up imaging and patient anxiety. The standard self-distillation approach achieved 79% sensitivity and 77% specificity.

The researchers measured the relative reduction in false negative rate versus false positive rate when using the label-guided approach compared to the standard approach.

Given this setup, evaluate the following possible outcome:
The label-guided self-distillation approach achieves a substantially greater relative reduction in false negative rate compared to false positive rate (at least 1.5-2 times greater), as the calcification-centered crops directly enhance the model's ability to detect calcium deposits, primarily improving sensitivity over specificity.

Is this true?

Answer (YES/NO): NO